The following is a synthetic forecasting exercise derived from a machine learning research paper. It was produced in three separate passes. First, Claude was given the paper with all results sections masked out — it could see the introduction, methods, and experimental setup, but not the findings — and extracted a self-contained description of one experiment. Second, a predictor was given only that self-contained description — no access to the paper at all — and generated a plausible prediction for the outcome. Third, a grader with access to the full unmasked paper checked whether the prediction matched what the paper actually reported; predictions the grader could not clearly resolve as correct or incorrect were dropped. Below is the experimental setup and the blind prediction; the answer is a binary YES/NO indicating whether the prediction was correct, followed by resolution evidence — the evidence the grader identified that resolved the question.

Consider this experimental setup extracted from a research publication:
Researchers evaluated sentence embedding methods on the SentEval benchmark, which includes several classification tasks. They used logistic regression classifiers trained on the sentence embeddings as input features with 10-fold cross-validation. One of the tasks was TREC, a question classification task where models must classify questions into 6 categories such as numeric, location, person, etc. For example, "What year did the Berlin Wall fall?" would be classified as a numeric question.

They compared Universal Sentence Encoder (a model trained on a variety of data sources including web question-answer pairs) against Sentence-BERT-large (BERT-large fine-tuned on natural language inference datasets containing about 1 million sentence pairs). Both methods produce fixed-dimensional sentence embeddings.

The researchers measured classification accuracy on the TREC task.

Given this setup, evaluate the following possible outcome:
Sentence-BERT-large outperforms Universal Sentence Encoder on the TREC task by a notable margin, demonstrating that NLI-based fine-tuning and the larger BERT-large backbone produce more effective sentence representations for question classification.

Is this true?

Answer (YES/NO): NO